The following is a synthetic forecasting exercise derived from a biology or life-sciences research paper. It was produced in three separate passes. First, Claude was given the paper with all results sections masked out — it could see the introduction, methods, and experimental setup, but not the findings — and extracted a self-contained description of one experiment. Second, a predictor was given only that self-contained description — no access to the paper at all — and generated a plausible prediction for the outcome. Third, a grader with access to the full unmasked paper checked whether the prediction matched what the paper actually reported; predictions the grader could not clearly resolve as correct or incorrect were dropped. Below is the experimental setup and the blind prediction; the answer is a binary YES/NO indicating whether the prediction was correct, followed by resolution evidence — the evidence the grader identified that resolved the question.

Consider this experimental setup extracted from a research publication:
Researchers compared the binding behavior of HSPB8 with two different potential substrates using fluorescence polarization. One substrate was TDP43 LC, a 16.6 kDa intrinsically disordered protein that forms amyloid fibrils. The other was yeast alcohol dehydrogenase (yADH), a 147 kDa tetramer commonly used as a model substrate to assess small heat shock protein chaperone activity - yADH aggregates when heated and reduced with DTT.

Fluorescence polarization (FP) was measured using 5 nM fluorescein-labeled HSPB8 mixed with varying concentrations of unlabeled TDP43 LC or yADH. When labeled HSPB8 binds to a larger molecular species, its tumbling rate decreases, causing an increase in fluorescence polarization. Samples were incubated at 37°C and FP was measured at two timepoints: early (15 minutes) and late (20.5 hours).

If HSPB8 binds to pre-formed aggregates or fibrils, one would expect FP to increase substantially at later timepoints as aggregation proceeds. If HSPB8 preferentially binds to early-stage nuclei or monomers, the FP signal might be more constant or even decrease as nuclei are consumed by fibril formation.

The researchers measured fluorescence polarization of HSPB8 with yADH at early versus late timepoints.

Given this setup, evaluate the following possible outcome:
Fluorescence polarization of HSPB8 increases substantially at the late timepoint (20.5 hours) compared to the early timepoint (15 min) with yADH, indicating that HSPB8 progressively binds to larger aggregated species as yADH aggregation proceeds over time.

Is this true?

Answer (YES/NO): NO